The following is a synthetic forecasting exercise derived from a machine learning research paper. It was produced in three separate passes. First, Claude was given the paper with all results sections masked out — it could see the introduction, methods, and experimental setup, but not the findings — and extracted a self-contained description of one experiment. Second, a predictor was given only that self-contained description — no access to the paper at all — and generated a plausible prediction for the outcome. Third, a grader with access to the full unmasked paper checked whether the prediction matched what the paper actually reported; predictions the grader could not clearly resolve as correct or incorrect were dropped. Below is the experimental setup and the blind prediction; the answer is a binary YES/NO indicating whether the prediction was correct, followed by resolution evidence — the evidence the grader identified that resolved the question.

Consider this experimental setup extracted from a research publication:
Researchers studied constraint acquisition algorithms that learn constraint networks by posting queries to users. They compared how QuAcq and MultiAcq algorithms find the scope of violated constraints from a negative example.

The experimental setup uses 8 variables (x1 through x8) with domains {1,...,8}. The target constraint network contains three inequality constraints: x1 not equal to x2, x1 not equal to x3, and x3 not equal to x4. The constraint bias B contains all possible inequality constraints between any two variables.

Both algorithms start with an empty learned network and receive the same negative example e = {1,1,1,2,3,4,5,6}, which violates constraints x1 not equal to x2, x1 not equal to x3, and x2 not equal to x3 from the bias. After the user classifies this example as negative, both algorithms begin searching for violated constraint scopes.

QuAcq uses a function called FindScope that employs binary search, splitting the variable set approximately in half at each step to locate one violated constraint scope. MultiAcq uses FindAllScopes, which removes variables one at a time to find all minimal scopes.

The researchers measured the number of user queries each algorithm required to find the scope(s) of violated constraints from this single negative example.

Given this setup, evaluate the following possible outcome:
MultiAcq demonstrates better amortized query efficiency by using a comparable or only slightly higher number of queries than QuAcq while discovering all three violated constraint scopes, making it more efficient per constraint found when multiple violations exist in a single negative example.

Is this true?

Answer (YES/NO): NO